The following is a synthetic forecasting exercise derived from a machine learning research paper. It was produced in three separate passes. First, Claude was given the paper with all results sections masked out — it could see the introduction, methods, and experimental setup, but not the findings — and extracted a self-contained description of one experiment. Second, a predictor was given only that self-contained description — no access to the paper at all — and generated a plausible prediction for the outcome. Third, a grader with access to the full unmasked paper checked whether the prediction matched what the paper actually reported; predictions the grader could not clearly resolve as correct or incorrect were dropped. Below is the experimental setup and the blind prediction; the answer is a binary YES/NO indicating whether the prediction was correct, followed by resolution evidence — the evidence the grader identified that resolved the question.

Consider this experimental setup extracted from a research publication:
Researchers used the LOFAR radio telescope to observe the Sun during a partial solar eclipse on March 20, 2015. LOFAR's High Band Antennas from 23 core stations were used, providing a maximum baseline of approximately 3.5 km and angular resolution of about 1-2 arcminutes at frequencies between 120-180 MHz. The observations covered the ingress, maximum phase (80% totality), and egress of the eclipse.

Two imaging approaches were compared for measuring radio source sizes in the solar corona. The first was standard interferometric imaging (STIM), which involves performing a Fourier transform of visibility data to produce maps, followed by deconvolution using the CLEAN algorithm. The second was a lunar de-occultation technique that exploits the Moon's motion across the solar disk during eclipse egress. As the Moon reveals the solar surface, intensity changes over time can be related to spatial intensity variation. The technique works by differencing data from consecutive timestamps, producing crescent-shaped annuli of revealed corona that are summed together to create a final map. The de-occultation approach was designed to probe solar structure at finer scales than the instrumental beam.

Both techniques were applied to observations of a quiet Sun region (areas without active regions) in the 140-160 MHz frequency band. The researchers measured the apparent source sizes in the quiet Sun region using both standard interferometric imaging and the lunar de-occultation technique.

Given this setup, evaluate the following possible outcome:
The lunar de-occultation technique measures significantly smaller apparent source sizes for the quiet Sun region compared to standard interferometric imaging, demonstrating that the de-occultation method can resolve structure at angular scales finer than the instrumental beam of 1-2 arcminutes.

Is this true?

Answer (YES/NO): YES